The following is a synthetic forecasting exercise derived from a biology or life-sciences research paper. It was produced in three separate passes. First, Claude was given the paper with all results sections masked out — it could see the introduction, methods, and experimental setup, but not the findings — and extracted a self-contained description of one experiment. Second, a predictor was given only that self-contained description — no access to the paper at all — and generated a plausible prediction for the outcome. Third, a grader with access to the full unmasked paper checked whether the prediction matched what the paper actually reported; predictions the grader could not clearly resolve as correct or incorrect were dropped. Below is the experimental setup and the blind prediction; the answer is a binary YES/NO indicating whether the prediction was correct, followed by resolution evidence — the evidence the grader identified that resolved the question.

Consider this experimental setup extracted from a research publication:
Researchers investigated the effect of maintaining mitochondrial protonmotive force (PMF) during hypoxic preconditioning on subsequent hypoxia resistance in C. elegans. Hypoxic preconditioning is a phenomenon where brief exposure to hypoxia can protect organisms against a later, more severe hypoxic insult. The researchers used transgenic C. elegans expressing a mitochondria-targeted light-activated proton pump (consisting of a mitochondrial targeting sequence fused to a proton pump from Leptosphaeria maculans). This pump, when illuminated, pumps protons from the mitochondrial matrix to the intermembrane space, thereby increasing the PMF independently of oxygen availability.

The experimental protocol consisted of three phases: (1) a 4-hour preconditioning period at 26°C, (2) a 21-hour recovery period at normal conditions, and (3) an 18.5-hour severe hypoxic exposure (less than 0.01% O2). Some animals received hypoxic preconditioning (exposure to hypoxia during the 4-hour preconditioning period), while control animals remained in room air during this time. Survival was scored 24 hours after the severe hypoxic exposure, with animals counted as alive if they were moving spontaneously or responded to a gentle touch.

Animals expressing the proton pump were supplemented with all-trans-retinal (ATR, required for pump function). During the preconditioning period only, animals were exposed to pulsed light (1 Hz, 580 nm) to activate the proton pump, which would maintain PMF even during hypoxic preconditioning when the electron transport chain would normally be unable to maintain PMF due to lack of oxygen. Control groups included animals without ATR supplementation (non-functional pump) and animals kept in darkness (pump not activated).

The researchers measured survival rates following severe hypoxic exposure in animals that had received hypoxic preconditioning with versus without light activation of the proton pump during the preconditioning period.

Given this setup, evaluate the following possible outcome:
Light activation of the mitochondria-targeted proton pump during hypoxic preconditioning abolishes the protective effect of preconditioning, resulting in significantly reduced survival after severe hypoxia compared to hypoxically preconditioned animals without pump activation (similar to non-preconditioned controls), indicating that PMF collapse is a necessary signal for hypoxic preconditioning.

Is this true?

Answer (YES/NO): NO